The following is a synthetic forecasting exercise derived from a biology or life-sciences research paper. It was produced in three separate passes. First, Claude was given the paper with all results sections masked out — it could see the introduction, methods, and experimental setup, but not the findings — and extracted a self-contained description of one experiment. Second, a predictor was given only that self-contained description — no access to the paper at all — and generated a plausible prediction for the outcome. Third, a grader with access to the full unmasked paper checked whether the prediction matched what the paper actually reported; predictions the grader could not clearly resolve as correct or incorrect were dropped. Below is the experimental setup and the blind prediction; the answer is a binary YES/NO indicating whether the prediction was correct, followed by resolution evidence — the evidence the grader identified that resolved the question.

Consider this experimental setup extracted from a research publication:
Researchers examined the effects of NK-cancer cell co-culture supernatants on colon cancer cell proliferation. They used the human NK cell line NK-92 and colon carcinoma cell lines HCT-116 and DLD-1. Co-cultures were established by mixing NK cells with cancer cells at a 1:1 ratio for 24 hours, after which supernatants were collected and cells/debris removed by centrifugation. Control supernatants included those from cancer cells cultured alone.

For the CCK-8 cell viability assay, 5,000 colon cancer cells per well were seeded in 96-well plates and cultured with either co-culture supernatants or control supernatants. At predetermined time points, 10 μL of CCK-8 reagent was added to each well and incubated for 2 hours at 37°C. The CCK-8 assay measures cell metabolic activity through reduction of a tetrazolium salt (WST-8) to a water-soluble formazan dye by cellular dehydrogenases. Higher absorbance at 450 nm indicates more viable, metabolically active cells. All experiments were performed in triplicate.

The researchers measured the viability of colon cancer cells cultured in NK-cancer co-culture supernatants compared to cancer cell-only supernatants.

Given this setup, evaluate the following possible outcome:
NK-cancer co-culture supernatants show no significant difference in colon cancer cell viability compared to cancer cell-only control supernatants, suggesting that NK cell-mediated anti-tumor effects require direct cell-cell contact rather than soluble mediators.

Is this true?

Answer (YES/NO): NO